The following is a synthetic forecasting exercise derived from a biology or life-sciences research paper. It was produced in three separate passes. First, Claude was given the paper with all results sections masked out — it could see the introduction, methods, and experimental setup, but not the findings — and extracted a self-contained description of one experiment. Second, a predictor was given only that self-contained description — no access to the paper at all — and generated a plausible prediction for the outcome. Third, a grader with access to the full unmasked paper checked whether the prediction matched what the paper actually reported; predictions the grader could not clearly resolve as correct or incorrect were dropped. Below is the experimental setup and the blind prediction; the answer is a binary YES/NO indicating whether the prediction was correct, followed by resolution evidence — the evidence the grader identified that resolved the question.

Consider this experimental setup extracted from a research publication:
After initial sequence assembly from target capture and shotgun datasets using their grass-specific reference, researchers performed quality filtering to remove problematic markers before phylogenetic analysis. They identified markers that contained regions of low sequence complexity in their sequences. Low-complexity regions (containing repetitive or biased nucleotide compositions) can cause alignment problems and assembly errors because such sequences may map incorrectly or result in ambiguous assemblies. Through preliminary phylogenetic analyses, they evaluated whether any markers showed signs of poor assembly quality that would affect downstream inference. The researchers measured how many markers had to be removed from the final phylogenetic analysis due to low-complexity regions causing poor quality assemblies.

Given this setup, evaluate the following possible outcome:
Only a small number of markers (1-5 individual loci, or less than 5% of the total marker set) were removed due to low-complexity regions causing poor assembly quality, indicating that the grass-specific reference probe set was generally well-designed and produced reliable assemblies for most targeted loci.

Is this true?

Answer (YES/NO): YES